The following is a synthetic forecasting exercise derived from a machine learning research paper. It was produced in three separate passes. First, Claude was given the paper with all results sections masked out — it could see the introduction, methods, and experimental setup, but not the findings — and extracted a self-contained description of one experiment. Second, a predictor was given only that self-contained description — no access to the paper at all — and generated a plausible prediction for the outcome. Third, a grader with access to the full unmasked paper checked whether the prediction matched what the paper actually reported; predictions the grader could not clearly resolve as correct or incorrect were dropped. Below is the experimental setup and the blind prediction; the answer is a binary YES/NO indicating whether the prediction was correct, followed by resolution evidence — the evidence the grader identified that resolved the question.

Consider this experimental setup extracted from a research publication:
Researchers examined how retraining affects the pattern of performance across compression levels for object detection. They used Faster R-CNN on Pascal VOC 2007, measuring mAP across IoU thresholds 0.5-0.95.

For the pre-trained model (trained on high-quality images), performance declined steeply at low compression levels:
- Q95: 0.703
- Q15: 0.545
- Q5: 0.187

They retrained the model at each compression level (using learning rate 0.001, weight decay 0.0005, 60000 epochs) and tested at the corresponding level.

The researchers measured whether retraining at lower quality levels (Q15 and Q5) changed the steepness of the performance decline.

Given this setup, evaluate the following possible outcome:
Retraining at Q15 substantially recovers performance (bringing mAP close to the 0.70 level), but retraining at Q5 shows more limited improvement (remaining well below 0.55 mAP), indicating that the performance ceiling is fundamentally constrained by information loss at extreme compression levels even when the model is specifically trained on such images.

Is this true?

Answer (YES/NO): NO